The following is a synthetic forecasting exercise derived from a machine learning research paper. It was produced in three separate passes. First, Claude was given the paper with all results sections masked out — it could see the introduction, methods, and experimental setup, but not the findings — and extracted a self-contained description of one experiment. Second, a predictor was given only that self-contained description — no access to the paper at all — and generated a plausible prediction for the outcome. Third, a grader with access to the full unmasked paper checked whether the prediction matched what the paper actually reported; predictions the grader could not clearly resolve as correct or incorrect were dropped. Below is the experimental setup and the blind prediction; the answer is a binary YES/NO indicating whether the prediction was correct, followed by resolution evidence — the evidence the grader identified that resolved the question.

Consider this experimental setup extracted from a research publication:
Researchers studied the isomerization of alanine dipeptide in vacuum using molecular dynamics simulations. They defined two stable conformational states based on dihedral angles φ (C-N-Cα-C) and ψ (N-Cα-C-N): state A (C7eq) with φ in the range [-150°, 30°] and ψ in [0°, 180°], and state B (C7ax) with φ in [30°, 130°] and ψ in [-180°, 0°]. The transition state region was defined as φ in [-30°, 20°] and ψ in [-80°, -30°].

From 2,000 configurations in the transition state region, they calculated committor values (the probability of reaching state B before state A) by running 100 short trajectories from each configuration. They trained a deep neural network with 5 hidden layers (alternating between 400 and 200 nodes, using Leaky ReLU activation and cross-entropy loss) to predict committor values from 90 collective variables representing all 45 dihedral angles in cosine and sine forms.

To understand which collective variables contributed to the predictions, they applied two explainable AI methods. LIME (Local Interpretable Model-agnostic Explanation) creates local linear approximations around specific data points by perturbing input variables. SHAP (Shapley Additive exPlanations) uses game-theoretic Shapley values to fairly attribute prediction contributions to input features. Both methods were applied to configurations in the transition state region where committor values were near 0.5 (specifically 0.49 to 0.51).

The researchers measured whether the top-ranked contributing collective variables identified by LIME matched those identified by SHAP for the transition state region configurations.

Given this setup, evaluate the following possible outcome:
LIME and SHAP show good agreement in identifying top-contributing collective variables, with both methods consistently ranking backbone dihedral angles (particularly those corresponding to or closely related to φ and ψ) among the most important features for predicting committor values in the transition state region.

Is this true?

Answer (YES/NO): NO